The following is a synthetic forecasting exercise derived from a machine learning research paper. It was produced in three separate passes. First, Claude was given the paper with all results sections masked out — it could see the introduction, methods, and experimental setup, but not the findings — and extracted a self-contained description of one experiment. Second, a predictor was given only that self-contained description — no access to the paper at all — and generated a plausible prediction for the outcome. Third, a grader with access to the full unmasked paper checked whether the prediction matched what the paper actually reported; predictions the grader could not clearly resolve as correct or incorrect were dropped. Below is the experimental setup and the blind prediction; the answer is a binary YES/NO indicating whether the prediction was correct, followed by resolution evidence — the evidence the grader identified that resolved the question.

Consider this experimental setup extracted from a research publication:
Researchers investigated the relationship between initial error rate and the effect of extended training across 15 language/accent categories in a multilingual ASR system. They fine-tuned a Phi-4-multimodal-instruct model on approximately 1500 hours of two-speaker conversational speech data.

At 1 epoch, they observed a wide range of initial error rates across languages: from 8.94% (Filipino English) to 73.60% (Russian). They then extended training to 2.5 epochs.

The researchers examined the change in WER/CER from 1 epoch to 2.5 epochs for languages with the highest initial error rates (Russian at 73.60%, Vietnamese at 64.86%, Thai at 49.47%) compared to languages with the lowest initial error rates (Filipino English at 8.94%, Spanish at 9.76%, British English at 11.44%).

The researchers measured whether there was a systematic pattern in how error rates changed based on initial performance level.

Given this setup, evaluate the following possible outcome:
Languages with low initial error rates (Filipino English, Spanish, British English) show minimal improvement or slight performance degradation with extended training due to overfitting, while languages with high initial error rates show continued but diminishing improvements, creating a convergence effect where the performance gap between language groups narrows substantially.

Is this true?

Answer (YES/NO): NO